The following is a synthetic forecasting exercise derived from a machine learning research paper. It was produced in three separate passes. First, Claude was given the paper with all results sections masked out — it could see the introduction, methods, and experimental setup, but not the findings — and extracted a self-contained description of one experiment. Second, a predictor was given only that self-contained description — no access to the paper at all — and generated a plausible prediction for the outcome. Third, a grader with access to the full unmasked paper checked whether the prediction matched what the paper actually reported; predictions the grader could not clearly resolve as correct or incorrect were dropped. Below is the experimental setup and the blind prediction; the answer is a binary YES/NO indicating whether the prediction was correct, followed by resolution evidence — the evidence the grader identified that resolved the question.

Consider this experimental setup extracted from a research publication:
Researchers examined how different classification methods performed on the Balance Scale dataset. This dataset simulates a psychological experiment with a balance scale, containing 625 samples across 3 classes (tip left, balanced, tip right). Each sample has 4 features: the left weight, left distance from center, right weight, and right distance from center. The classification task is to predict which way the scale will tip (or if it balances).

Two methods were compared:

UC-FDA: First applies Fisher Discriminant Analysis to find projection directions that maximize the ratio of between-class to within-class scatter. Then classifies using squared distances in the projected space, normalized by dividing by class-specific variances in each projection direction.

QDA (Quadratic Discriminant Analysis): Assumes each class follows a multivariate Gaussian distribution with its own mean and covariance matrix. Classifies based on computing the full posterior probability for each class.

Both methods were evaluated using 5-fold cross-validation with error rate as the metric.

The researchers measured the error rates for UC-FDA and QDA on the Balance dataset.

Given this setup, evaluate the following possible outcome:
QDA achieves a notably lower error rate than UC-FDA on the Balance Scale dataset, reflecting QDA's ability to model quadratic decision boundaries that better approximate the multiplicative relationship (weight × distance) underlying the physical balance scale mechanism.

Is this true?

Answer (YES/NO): NO